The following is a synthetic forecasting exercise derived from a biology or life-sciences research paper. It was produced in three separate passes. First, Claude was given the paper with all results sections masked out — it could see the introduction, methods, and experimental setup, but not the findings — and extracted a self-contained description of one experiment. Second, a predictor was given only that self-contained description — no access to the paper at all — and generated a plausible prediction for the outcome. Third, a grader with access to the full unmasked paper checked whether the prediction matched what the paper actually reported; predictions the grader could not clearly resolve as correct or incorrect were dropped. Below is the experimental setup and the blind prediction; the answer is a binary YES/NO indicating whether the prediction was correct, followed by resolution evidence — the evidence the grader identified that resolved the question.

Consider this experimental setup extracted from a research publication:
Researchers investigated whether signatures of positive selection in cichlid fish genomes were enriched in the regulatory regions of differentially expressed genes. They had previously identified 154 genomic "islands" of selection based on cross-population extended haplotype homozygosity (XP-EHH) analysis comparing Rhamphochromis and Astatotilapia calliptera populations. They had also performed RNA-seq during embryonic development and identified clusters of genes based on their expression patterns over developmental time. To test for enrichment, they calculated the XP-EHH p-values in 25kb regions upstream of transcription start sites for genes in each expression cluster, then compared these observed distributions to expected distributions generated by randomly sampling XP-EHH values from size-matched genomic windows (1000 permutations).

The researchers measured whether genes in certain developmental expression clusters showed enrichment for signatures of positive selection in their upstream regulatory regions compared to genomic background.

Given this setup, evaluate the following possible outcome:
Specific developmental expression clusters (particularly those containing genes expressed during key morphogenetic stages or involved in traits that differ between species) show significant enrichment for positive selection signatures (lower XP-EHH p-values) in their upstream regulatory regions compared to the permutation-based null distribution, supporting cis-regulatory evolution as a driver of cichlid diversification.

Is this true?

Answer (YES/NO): YES